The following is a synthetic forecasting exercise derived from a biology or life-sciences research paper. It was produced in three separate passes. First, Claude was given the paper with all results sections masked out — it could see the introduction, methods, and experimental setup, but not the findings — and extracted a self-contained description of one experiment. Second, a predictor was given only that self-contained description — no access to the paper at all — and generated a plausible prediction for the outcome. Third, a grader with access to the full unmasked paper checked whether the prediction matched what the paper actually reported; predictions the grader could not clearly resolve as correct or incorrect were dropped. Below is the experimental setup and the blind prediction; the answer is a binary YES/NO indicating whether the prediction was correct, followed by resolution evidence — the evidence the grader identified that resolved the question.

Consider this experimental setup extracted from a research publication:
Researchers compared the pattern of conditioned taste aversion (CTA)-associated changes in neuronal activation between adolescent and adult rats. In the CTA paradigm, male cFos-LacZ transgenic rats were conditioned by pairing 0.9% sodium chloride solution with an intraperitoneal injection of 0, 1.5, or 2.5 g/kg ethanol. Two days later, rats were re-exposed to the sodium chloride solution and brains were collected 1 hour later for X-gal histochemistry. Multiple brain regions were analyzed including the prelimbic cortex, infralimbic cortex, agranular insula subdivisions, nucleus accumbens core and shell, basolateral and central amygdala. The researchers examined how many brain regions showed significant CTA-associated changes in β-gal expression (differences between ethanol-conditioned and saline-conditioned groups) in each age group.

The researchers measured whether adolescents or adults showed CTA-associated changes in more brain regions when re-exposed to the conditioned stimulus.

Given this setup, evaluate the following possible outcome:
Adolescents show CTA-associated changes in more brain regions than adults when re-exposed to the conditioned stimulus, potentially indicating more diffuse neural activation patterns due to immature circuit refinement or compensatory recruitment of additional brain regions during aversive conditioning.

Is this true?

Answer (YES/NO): NO